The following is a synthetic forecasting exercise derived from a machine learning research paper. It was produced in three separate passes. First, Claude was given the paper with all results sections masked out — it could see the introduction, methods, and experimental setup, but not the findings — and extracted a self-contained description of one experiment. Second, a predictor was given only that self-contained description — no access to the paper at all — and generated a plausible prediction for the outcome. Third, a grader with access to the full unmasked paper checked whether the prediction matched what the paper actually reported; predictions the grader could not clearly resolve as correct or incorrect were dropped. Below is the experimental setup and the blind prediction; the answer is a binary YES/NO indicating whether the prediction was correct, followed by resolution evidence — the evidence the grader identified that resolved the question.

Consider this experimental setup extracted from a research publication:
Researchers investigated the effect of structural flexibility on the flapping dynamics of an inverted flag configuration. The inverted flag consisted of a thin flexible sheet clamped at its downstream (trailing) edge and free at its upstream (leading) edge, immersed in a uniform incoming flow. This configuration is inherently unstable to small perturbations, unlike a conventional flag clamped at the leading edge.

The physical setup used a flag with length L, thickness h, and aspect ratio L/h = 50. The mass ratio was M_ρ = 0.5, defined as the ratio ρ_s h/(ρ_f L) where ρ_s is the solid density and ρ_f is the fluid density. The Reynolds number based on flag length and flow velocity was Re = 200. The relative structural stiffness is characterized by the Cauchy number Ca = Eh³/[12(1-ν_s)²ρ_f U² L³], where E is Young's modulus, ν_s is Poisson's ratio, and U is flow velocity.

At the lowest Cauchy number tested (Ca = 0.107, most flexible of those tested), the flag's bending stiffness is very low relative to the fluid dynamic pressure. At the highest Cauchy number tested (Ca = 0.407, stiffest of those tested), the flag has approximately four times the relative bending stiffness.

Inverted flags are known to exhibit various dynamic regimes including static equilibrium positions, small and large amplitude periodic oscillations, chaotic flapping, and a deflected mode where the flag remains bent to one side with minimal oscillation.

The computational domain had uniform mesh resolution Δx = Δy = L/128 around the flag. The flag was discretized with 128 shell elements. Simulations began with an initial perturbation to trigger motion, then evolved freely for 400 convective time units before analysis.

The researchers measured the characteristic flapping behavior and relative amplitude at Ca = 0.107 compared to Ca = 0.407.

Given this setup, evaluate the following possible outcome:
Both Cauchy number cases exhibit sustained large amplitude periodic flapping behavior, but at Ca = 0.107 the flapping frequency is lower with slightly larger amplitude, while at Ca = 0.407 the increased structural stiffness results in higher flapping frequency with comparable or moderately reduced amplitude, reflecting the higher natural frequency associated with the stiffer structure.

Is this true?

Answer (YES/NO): NO